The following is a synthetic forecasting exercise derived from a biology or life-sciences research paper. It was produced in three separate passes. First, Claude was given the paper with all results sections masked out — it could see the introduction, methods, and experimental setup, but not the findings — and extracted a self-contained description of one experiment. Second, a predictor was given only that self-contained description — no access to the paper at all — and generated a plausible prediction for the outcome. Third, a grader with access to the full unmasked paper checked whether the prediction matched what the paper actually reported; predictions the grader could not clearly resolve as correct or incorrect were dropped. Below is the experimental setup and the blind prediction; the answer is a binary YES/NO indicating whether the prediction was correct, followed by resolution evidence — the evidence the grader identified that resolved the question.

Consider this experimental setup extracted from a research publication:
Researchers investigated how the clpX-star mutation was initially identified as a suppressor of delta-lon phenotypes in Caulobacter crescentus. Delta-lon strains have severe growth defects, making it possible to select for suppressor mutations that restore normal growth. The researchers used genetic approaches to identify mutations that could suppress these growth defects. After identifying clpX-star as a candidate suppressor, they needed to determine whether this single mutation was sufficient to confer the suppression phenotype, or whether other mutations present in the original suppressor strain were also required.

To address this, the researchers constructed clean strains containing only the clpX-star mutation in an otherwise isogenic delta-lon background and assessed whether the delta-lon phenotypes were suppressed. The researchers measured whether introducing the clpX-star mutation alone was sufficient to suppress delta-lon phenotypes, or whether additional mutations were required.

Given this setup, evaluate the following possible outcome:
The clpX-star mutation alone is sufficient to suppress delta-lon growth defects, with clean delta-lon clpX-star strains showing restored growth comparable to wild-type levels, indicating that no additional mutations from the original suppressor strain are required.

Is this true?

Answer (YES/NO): NO